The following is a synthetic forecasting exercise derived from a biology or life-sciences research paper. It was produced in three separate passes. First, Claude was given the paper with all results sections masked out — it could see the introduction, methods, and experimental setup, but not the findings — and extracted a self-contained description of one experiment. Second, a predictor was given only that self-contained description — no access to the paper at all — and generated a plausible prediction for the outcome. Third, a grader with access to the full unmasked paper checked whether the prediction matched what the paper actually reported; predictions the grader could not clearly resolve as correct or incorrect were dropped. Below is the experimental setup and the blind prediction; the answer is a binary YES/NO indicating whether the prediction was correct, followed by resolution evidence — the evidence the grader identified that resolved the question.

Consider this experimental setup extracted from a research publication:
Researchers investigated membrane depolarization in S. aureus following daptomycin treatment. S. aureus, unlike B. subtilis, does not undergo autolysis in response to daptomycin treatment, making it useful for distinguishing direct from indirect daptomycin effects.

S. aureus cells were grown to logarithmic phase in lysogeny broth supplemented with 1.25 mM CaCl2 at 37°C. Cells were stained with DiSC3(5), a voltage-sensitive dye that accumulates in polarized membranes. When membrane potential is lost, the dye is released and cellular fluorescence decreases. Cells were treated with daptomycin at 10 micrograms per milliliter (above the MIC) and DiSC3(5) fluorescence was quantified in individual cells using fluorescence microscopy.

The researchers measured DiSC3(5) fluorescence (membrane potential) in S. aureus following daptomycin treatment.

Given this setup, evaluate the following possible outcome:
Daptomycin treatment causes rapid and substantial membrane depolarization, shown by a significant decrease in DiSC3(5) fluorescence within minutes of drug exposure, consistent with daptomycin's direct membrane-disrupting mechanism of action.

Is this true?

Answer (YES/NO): NO